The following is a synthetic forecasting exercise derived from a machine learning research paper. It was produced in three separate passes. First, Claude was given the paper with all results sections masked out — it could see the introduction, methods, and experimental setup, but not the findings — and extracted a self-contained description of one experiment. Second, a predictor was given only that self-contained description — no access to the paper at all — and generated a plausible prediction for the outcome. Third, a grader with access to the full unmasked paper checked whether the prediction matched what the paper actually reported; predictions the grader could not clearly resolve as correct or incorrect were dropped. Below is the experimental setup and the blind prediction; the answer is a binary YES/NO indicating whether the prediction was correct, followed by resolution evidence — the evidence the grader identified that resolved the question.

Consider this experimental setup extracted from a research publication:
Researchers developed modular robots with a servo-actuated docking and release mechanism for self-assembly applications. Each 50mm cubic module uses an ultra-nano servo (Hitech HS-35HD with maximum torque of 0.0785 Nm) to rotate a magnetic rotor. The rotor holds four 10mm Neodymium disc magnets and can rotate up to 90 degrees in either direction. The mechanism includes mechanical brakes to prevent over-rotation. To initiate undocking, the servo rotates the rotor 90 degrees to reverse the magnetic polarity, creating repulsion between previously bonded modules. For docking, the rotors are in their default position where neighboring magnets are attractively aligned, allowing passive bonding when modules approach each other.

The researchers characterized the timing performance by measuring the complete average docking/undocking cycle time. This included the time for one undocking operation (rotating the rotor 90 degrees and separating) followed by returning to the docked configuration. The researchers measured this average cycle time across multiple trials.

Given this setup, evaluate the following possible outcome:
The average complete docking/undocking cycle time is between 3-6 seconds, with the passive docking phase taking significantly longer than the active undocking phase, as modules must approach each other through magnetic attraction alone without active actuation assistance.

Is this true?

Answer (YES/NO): NO